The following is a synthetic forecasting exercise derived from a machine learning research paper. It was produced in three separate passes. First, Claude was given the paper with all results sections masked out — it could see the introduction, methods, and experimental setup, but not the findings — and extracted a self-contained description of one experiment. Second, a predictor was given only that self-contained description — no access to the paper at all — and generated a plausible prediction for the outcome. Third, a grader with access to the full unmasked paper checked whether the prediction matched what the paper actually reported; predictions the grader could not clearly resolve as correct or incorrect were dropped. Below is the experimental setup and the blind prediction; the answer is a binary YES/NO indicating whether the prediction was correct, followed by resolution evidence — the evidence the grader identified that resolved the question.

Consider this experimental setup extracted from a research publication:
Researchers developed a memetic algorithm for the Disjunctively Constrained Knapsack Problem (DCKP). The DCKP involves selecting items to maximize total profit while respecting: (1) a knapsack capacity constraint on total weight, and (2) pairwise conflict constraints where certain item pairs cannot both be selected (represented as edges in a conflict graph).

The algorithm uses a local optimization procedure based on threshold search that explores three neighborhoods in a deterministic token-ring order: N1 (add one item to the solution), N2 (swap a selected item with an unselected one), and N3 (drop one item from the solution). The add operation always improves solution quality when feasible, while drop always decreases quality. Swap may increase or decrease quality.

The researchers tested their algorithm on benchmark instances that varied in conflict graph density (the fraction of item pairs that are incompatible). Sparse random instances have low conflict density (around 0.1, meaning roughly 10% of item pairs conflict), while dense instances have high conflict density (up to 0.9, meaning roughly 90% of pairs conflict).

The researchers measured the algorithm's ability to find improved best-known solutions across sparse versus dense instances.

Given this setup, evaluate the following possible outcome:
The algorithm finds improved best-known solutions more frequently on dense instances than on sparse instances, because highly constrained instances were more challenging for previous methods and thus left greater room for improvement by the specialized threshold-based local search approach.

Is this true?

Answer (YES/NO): NO